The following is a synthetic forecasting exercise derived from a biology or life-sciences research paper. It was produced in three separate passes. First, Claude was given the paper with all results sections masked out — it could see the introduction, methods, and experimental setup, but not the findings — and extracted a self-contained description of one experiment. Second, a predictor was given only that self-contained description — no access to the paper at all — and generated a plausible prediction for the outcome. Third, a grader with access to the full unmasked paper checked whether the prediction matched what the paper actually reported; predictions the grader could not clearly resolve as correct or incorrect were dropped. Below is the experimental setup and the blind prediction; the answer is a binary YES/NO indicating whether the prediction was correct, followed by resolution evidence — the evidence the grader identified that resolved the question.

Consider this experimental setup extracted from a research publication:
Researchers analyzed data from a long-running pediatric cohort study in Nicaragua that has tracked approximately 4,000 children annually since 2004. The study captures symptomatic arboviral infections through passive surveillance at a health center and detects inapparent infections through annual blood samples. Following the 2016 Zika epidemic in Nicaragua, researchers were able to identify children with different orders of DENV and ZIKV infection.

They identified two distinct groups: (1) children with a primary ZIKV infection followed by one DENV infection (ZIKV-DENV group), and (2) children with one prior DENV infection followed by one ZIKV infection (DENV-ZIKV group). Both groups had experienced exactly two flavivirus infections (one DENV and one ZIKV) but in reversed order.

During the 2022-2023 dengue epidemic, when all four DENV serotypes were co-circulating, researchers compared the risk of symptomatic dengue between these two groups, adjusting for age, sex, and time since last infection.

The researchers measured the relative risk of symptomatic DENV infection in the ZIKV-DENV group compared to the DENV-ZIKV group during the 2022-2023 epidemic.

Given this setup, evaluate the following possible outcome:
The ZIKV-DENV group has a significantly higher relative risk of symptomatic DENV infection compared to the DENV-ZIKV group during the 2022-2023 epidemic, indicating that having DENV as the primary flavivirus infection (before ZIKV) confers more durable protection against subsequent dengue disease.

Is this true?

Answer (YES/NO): NO